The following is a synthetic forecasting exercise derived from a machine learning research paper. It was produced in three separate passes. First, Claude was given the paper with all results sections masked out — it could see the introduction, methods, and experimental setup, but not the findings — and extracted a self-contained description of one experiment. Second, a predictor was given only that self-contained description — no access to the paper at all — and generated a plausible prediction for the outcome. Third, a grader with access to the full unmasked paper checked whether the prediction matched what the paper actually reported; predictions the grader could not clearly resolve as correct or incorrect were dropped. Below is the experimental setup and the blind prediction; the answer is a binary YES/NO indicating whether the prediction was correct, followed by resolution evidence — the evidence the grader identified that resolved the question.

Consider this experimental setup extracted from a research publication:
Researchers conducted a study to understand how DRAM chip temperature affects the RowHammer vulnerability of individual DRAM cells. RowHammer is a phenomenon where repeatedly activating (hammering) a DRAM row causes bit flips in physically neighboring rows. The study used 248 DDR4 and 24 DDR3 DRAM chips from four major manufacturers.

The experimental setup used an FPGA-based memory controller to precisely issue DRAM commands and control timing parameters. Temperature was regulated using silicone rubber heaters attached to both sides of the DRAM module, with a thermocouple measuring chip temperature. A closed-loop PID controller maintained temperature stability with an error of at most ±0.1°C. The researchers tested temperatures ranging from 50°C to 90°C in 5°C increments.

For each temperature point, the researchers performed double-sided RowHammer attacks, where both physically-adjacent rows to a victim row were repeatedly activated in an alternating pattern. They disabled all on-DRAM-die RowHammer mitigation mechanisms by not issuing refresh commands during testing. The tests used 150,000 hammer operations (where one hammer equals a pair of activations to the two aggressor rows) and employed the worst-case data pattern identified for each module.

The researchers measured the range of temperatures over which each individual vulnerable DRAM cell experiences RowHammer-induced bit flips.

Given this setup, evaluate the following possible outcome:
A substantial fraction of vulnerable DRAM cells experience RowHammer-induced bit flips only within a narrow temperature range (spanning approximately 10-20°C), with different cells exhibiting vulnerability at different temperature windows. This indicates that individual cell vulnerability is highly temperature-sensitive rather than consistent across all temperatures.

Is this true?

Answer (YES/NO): NO